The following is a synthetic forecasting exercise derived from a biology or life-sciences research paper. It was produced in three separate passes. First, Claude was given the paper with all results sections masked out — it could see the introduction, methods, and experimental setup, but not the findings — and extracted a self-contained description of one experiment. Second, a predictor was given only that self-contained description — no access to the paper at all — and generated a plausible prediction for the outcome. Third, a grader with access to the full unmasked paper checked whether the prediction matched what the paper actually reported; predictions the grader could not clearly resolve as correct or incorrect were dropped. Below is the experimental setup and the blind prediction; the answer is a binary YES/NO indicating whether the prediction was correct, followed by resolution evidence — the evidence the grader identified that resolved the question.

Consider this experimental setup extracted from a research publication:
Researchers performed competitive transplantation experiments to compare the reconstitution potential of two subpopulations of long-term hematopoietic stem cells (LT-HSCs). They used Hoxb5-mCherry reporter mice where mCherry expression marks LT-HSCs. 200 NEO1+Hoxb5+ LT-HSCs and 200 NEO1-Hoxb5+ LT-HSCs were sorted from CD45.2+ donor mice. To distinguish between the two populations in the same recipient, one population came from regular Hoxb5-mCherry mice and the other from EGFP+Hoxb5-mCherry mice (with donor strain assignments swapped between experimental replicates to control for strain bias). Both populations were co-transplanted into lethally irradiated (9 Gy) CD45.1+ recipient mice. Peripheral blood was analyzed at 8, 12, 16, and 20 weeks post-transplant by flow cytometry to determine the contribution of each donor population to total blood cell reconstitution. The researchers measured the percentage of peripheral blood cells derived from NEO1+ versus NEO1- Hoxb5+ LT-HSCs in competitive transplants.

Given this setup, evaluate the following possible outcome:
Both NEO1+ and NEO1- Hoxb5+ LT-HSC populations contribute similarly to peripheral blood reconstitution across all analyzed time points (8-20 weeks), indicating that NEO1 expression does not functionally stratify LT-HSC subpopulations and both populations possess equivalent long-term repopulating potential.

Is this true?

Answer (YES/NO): NO